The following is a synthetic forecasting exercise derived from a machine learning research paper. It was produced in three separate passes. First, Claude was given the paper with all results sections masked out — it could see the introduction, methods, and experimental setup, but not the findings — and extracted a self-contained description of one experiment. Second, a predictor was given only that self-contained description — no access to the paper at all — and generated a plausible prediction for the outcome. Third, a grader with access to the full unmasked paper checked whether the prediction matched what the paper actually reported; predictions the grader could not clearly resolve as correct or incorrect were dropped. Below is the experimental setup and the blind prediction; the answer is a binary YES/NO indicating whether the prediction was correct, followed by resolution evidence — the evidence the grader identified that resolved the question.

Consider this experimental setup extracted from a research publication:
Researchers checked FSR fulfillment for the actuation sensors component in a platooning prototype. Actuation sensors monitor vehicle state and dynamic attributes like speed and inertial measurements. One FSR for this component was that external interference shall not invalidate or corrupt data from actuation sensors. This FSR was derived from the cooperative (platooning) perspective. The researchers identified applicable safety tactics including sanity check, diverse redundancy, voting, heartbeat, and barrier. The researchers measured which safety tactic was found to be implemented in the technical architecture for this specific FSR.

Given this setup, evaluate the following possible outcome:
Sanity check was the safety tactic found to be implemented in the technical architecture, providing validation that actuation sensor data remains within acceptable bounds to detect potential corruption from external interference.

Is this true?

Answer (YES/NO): YES